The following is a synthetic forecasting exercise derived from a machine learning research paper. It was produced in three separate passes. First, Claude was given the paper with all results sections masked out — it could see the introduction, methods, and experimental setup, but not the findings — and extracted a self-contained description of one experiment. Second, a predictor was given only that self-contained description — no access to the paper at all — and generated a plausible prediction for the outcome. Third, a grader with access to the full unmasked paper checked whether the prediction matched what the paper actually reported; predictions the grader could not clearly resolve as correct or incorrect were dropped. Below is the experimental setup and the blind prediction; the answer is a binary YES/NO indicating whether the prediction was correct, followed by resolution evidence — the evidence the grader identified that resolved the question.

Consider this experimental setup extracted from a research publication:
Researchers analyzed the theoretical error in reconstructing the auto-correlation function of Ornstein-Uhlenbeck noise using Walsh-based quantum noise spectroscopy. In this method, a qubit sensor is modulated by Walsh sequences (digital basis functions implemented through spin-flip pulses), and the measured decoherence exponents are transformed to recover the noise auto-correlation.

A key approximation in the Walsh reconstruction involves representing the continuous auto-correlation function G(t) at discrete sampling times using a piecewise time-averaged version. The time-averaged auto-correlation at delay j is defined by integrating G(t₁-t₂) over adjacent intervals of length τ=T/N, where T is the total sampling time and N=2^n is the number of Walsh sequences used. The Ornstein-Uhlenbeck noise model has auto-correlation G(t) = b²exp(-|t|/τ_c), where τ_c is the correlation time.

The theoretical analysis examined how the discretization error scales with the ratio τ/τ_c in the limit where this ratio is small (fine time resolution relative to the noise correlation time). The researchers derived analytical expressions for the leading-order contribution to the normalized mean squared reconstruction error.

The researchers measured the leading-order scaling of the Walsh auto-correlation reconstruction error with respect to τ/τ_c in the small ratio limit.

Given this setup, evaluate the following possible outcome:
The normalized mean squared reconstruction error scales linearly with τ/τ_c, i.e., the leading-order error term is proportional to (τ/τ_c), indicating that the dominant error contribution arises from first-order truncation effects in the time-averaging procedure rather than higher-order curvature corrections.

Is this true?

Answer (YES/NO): NO